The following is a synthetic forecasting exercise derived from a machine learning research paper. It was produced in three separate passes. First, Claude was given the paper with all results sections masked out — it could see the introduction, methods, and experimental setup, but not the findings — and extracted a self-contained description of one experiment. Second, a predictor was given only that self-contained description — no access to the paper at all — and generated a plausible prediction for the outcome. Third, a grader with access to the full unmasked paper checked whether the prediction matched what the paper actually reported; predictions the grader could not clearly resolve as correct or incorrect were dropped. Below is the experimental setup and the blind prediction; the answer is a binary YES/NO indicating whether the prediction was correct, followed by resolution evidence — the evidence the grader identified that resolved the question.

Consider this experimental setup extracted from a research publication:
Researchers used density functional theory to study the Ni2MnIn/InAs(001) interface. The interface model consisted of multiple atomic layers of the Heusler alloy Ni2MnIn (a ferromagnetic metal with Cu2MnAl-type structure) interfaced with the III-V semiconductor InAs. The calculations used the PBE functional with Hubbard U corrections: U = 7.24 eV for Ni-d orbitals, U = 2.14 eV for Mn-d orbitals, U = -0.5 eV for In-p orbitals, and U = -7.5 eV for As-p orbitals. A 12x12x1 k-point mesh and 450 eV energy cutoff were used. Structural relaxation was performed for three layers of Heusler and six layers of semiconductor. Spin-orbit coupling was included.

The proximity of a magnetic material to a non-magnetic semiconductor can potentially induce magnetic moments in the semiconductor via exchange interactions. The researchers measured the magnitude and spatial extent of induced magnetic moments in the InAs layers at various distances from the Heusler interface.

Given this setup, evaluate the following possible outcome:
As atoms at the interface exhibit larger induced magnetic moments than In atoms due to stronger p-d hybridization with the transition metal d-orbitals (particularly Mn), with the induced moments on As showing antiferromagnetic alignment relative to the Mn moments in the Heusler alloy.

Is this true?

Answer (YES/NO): NO